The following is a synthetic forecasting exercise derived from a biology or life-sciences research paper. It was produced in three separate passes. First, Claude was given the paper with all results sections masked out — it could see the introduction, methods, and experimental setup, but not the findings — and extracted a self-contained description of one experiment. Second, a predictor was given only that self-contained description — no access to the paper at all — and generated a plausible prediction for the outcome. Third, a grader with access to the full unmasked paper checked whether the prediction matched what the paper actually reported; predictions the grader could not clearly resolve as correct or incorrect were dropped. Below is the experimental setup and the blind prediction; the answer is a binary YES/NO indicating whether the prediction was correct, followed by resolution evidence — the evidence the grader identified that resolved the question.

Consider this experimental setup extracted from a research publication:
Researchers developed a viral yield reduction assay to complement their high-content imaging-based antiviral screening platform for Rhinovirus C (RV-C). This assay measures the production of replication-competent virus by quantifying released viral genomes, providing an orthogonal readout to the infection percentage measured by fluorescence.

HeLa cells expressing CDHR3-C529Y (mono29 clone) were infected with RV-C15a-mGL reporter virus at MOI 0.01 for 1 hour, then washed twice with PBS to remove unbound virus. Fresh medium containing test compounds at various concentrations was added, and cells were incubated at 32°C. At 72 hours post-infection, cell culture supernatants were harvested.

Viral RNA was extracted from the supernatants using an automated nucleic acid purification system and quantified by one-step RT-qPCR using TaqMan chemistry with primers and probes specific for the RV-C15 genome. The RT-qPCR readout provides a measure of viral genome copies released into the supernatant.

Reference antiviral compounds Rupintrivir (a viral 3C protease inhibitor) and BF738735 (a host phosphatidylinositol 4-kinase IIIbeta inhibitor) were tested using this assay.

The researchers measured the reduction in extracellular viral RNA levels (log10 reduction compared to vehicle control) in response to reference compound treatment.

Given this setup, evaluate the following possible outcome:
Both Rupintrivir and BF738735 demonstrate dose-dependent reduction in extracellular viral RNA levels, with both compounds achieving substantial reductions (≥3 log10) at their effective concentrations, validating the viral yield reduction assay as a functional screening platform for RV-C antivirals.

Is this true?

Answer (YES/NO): NO